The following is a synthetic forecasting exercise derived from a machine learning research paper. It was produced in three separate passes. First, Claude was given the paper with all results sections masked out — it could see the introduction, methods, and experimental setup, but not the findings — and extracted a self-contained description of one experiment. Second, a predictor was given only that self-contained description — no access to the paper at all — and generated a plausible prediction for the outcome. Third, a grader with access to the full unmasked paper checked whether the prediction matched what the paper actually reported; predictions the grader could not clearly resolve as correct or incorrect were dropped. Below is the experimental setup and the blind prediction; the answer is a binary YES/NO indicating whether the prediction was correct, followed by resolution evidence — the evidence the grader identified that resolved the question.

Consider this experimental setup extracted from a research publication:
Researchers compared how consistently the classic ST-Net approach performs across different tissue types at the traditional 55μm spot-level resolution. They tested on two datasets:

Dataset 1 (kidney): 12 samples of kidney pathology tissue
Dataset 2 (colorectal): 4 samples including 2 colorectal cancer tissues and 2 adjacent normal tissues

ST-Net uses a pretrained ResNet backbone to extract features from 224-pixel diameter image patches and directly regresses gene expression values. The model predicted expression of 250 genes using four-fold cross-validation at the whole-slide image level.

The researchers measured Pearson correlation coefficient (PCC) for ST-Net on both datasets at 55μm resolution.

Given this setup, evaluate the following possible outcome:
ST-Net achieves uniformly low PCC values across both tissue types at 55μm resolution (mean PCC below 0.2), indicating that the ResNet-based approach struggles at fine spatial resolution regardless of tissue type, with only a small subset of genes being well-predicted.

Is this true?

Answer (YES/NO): NO